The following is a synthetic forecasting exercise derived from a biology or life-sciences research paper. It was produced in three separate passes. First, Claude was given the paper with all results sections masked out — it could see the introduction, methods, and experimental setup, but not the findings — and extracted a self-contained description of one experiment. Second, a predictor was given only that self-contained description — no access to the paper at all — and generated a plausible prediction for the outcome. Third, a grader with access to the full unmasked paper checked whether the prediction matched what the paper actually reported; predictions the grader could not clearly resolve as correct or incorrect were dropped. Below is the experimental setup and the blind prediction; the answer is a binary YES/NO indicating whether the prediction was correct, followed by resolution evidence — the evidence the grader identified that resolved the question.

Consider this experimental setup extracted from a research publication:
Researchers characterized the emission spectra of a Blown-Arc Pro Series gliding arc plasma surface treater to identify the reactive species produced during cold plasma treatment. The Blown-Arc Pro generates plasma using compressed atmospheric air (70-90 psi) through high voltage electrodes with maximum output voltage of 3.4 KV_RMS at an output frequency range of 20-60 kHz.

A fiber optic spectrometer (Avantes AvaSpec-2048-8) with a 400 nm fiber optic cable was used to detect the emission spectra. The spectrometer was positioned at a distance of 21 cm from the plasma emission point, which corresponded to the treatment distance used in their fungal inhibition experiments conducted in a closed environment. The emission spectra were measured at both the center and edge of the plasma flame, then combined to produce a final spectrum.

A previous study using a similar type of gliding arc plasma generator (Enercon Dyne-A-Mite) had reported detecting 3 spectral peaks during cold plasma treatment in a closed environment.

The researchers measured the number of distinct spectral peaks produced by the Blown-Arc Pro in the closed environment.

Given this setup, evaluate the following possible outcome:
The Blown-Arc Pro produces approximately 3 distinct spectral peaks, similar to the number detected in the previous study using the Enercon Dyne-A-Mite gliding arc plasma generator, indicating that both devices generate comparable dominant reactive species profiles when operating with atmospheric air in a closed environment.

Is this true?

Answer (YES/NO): NO